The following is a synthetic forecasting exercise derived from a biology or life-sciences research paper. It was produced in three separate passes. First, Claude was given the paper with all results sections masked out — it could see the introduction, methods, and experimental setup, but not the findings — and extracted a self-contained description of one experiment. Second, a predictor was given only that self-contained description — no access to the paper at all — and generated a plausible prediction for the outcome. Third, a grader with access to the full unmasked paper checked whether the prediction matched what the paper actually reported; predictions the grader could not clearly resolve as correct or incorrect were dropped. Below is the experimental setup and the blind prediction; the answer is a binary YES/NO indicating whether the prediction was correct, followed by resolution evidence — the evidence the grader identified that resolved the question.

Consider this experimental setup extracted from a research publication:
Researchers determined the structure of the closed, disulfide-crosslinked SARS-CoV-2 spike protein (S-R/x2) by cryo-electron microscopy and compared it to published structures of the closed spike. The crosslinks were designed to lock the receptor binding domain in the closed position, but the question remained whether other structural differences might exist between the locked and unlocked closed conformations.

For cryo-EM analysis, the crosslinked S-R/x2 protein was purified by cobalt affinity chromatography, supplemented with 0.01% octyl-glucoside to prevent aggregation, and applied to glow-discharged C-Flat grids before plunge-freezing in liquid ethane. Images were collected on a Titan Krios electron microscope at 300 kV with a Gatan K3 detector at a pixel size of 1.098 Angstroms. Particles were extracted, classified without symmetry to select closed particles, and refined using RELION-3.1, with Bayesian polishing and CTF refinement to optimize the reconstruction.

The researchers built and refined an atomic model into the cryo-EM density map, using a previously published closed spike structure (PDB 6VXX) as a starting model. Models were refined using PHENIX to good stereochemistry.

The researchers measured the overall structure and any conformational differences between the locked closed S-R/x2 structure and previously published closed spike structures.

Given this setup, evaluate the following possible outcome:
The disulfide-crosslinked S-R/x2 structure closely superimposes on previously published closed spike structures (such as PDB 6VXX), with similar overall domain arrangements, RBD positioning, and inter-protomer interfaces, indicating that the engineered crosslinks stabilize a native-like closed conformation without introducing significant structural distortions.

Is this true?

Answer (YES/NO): YES